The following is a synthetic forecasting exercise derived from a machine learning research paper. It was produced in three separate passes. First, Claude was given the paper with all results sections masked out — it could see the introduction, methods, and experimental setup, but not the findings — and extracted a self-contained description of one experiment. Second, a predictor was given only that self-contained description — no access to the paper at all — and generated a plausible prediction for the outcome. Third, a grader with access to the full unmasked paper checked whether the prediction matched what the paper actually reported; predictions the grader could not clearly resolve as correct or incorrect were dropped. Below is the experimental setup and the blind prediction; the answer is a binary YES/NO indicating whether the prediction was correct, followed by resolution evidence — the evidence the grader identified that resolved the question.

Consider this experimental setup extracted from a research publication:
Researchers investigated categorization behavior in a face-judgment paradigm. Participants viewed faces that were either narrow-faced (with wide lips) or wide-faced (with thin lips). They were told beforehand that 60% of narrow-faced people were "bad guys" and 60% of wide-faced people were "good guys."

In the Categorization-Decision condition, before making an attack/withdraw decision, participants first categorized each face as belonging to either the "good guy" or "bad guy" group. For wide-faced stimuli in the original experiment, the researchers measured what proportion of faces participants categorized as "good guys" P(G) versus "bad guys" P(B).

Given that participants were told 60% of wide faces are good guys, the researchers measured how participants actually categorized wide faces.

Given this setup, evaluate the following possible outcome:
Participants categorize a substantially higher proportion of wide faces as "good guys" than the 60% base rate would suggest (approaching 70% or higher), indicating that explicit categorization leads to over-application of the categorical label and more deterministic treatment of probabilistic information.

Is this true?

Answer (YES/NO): YES